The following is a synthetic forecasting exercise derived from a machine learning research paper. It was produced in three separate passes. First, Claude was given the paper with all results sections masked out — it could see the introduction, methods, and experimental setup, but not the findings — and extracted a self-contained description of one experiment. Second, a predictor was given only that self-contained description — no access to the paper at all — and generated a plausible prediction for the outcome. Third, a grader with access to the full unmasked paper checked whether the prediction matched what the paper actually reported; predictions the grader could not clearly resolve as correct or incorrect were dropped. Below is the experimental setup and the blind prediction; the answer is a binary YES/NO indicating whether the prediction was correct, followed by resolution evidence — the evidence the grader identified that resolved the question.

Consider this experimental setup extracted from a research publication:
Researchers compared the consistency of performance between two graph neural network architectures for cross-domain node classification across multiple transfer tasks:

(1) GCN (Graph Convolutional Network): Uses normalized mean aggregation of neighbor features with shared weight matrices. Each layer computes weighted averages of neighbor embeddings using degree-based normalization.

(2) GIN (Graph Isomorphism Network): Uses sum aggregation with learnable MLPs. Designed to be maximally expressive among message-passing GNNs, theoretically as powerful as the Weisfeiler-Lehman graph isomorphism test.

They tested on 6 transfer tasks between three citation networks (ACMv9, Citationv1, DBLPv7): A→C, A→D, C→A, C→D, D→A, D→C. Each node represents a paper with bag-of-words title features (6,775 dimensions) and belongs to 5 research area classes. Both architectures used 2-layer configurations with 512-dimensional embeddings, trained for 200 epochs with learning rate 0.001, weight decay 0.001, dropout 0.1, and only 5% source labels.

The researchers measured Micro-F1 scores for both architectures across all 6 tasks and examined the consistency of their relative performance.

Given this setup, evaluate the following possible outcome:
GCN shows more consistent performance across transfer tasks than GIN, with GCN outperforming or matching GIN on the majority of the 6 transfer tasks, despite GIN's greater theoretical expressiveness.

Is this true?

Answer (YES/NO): NO